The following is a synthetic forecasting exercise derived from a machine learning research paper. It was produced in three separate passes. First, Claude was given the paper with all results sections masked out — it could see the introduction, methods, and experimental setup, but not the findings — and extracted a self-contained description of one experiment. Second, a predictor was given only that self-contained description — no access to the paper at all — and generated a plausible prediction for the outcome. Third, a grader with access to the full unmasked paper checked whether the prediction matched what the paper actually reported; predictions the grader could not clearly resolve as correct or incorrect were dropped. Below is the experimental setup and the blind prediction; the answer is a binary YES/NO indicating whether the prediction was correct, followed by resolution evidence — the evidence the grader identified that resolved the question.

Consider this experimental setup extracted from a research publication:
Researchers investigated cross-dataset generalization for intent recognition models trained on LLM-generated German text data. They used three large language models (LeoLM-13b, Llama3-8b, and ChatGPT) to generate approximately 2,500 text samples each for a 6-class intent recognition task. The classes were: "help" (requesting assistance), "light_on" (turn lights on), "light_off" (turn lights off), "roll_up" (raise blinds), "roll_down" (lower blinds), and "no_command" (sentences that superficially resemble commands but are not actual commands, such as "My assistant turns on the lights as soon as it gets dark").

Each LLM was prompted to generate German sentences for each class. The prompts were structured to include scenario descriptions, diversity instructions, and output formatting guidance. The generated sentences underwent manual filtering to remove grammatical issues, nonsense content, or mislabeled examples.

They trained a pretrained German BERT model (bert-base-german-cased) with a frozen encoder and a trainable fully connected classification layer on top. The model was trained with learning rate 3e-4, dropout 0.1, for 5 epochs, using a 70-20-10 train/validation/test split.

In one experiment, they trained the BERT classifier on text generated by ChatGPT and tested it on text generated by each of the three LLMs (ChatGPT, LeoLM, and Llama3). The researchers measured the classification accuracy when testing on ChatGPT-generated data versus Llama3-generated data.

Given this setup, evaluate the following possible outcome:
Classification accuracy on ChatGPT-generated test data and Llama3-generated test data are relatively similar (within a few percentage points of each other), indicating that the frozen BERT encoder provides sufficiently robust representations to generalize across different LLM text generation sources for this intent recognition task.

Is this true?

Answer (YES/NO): NO